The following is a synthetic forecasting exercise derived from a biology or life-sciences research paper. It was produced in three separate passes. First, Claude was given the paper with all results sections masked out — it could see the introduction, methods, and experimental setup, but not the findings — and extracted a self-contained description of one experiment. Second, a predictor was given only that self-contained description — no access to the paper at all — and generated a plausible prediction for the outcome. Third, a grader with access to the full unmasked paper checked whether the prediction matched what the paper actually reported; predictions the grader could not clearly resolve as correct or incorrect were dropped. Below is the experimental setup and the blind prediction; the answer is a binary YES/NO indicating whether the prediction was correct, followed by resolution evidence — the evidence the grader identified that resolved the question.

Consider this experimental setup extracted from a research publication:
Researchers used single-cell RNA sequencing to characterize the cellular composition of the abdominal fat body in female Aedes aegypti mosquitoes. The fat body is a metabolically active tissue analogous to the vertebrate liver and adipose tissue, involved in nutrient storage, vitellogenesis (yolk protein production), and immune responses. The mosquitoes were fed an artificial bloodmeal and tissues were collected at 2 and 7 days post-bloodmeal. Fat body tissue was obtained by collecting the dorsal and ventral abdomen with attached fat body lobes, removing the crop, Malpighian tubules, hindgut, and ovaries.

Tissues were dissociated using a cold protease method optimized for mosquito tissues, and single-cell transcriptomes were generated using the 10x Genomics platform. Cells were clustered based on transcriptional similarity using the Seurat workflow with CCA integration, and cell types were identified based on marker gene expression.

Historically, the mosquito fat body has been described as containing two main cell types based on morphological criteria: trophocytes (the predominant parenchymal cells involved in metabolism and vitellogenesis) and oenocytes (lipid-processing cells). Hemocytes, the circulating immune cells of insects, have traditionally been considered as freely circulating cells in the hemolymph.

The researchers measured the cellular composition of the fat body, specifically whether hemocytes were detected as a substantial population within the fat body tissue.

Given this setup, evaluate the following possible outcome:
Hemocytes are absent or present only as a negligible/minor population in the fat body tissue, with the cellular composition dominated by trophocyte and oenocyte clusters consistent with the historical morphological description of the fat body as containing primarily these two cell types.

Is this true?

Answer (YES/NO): NO